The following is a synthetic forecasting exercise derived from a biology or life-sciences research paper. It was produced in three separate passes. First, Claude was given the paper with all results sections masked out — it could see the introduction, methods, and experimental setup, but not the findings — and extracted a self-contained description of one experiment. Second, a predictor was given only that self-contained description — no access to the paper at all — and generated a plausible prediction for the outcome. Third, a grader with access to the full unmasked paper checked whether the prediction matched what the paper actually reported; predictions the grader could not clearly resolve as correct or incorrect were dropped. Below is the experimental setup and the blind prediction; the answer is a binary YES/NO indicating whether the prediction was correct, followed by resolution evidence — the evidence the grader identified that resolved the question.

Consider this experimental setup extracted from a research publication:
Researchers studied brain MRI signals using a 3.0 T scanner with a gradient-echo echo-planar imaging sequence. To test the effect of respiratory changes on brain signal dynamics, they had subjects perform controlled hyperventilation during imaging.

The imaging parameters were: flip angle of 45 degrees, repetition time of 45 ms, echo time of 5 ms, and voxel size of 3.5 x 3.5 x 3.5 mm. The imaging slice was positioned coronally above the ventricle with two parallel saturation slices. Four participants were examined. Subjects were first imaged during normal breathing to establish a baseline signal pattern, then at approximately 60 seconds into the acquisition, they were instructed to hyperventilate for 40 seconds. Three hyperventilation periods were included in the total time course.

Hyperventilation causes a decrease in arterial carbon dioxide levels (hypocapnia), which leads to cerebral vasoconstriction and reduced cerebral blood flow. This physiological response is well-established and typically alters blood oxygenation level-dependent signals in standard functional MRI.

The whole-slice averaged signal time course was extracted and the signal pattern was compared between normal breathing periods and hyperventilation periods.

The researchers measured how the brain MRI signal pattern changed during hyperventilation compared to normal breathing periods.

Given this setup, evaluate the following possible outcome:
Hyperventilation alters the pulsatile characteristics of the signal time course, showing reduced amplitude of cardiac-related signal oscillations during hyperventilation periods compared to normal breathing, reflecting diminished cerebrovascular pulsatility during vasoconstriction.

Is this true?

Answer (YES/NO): NO